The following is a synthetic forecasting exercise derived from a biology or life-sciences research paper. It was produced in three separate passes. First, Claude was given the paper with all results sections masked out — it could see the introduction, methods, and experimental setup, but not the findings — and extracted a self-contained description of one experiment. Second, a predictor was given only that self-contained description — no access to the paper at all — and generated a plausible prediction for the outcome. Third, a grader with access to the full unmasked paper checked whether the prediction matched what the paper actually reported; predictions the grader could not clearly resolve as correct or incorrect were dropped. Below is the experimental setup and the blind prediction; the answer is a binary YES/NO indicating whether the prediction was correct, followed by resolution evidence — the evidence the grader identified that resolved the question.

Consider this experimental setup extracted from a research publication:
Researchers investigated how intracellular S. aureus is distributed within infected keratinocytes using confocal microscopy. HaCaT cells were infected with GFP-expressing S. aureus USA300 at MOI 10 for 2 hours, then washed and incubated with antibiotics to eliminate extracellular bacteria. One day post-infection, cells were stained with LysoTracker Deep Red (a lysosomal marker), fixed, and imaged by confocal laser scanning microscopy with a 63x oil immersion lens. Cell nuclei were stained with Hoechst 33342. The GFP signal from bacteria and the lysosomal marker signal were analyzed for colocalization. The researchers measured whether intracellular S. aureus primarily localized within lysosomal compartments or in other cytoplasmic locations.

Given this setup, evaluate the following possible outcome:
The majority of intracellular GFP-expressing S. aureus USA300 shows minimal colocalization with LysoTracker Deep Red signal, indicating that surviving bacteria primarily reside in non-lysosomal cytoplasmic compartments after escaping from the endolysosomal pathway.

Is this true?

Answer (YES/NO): YES